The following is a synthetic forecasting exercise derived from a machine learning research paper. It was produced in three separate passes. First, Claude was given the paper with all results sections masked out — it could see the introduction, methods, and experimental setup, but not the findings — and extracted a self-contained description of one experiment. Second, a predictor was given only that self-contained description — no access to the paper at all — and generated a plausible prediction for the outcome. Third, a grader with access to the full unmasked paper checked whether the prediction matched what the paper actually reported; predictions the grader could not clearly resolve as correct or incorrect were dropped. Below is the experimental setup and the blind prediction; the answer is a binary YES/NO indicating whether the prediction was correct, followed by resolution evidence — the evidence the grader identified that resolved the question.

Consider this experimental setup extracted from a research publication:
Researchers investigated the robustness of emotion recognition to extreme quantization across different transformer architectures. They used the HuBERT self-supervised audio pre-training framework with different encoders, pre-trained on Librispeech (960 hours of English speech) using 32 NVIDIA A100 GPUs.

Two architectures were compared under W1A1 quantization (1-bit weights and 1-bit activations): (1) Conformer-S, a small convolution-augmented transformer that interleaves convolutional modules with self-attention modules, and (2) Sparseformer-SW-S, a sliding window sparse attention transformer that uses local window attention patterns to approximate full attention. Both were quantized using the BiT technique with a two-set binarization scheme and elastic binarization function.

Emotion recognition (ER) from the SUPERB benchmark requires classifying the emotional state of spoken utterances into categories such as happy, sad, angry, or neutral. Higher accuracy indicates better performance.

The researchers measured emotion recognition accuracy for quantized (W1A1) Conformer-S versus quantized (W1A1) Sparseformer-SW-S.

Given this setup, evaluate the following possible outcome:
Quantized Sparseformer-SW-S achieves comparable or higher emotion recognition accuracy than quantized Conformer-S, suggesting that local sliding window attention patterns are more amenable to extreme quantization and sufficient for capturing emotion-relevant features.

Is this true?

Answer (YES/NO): YES